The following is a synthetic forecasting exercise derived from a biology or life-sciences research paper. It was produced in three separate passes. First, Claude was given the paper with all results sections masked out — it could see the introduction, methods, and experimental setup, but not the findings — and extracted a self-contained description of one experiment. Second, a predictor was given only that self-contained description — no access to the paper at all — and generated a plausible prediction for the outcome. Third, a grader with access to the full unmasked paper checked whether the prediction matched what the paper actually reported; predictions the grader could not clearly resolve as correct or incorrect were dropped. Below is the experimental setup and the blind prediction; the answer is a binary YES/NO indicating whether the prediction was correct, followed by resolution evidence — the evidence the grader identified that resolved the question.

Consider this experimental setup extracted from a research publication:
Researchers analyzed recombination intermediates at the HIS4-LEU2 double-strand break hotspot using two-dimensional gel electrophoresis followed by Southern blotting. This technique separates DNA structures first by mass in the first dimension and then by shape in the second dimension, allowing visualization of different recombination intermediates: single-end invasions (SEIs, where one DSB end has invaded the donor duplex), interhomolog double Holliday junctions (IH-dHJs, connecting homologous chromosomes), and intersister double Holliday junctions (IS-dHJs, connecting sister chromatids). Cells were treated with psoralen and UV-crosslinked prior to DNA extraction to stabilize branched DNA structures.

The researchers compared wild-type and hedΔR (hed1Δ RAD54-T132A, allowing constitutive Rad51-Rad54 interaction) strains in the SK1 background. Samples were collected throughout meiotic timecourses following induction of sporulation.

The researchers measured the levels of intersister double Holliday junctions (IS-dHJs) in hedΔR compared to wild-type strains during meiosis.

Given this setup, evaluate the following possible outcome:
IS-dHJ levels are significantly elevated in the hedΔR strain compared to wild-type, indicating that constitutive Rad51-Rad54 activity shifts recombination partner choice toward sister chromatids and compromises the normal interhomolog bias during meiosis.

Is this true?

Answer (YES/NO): YES